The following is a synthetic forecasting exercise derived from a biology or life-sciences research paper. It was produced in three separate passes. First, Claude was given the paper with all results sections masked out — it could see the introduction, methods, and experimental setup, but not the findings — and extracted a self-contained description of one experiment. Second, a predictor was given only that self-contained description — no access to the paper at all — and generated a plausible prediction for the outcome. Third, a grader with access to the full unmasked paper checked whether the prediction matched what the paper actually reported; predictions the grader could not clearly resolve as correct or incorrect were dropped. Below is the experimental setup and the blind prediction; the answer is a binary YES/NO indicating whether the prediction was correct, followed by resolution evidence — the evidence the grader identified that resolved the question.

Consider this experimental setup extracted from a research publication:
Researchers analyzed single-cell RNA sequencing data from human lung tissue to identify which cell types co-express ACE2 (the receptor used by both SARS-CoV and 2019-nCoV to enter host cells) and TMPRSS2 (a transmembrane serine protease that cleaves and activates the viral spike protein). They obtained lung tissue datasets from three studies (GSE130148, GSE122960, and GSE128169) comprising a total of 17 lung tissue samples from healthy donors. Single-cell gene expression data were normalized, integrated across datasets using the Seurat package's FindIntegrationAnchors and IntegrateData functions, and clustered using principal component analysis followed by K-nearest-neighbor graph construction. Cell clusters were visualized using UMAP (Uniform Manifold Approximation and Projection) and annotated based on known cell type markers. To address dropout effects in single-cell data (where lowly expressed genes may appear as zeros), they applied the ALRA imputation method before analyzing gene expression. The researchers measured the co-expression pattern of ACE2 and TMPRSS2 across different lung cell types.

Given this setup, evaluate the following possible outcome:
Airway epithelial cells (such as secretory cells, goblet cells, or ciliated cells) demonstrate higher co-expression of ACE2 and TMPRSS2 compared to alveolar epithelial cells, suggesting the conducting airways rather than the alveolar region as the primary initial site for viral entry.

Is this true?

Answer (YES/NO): NO